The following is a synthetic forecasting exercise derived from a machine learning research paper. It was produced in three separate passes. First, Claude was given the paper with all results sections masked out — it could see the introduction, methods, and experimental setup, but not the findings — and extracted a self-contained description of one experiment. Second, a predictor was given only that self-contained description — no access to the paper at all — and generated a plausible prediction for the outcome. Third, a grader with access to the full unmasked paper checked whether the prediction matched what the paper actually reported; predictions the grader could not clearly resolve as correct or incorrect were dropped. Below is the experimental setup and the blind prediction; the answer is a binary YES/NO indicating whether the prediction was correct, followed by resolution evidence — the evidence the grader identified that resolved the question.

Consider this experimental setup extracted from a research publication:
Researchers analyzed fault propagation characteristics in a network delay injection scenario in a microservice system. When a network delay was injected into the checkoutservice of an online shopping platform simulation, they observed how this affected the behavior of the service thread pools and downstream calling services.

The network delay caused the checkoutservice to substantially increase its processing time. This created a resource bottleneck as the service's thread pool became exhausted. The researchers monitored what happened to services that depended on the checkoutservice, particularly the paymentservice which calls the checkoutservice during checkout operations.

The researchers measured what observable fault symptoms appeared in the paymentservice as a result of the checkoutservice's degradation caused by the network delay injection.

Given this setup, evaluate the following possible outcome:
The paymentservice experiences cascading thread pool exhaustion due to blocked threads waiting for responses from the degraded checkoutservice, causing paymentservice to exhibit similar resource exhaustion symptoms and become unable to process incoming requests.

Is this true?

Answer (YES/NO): NO